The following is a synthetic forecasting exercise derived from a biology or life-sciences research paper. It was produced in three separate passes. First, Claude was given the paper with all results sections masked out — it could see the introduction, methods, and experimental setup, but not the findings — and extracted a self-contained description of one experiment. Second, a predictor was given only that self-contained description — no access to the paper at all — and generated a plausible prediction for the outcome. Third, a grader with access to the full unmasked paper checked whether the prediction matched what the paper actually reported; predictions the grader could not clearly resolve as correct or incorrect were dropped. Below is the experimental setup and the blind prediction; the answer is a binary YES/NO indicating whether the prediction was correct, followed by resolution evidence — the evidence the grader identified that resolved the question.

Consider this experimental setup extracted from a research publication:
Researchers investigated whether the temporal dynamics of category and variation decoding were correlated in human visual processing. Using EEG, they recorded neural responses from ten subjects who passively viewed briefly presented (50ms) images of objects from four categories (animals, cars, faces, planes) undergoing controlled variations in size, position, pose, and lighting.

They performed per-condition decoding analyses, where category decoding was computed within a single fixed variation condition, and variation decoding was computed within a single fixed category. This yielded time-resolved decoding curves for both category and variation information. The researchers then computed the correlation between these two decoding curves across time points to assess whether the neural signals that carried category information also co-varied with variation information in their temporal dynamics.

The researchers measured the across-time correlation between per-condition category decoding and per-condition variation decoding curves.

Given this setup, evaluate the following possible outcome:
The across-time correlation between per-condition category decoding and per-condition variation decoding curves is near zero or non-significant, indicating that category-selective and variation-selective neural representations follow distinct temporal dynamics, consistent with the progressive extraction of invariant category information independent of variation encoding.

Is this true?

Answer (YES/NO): NO